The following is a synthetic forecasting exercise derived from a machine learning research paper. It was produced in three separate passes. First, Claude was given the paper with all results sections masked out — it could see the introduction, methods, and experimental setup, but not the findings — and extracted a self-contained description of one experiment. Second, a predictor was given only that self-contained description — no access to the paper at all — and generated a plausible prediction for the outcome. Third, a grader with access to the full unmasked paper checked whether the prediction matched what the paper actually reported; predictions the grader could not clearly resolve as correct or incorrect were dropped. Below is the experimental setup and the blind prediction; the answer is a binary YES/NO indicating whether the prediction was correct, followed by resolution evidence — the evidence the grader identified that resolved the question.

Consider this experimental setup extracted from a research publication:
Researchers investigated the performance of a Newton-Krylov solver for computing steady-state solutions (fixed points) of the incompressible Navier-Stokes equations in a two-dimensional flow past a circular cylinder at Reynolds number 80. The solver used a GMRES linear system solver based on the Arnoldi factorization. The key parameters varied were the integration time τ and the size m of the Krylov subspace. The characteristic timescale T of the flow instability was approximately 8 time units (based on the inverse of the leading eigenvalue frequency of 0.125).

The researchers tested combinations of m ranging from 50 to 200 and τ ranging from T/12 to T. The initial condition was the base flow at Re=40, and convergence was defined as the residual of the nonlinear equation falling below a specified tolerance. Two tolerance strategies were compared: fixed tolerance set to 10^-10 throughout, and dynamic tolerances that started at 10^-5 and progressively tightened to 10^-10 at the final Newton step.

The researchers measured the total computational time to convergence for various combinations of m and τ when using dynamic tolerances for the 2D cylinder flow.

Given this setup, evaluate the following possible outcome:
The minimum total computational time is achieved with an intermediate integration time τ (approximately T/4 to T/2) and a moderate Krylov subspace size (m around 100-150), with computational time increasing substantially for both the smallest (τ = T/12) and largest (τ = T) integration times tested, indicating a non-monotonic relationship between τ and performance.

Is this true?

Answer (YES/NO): NO